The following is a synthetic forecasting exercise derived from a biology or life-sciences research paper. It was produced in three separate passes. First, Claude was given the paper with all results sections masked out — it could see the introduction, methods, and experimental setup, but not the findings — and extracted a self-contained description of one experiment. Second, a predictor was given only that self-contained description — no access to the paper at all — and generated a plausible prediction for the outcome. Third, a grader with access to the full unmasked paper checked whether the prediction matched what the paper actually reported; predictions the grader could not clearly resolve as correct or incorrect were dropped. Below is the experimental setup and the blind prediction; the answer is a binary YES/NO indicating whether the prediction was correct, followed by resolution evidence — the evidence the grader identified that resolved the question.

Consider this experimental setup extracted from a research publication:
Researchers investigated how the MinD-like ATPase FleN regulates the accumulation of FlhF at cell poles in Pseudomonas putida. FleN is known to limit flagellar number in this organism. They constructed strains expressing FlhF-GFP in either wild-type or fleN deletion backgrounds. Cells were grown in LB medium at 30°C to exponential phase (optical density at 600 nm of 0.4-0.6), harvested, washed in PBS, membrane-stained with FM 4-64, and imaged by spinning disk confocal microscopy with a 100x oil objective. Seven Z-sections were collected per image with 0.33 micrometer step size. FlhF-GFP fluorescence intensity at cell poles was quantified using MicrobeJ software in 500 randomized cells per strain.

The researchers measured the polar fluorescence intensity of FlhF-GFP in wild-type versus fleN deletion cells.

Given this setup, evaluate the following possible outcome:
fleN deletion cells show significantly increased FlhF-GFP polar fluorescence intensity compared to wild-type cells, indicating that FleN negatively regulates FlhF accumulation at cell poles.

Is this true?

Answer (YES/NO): YES